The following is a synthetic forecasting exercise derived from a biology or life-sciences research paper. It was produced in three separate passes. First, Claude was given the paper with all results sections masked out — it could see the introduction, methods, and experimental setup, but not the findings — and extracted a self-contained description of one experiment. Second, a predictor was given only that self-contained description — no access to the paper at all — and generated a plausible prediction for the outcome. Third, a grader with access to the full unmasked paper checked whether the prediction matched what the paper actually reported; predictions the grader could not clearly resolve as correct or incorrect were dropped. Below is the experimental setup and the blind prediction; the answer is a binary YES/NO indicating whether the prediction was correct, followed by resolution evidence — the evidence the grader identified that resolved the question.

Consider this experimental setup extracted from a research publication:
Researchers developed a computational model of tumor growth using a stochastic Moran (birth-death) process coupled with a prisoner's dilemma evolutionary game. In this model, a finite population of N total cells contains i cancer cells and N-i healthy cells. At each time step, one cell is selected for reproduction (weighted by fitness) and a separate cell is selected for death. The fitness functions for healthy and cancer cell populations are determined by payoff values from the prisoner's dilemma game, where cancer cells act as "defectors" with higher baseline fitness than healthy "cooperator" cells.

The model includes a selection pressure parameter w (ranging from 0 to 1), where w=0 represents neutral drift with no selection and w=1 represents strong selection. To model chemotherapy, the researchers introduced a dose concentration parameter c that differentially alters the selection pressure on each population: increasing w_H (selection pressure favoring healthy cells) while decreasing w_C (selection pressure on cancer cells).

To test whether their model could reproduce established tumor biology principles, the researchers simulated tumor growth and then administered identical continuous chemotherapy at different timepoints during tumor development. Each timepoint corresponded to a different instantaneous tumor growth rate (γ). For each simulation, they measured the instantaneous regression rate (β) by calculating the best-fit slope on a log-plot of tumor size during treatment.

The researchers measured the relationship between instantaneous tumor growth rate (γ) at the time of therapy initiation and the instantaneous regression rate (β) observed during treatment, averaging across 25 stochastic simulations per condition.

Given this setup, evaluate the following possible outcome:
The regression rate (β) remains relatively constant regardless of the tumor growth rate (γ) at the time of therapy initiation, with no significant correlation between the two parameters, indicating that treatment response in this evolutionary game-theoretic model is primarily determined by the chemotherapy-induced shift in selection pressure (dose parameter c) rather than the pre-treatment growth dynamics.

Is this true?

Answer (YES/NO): NO